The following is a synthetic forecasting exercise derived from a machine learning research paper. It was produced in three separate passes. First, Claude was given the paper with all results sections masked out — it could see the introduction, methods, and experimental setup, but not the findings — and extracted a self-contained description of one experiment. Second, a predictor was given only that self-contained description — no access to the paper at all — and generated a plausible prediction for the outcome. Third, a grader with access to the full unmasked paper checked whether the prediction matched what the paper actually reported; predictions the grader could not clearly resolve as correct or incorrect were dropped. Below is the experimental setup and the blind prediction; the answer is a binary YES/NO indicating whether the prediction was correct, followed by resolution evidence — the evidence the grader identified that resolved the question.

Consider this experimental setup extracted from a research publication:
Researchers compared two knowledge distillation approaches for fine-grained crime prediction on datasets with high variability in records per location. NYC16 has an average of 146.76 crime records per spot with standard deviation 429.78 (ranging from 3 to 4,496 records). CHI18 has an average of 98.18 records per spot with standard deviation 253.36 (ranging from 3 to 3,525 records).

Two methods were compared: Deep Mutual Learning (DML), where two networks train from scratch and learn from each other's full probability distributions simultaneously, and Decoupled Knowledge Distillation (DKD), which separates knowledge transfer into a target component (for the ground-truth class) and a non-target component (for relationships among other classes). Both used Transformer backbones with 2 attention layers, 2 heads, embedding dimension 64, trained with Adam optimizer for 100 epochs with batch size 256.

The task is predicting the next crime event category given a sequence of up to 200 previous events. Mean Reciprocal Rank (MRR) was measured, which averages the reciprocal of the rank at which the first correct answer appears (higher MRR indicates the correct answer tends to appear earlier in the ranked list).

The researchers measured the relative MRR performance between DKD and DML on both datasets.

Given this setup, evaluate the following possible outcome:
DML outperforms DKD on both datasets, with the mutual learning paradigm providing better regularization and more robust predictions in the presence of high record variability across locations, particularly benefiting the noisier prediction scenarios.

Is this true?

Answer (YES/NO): NO